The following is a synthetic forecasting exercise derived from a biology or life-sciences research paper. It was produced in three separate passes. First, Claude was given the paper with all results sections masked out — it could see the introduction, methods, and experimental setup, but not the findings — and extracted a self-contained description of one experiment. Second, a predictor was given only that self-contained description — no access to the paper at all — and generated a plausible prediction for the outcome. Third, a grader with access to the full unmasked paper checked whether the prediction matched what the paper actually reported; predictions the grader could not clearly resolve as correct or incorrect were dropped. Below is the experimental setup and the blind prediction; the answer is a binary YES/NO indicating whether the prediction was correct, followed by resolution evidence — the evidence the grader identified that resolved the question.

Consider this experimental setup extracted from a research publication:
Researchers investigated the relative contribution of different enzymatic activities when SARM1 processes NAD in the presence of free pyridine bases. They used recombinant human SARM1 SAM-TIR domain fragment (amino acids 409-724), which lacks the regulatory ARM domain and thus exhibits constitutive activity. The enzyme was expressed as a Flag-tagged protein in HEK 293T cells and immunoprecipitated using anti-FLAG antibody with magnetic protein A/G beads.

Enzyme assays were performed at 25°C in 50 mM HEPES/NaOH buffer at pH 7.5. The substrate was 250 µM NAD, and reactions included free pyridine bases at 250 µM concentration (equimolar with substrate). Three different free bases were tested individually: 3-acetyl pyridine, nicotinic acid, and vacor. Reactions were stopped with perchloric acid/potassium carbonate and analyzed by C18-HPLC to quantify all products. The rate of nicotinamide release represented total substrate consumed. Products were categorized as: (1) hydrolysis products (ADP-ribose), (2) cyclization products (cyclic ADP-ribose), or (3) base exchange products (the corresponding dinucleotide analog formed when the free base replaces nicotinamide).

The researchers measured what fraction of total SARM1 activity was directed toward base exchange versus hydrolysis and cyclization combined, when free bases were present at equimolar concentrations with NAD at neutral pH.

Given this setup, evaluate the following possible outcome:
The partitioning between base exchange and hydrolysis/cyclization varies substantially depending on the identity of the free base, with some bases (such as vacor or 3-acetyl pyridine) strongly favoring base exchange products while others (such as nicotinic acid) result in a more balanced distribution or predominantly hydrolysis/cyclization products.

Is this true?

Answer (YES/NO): NO